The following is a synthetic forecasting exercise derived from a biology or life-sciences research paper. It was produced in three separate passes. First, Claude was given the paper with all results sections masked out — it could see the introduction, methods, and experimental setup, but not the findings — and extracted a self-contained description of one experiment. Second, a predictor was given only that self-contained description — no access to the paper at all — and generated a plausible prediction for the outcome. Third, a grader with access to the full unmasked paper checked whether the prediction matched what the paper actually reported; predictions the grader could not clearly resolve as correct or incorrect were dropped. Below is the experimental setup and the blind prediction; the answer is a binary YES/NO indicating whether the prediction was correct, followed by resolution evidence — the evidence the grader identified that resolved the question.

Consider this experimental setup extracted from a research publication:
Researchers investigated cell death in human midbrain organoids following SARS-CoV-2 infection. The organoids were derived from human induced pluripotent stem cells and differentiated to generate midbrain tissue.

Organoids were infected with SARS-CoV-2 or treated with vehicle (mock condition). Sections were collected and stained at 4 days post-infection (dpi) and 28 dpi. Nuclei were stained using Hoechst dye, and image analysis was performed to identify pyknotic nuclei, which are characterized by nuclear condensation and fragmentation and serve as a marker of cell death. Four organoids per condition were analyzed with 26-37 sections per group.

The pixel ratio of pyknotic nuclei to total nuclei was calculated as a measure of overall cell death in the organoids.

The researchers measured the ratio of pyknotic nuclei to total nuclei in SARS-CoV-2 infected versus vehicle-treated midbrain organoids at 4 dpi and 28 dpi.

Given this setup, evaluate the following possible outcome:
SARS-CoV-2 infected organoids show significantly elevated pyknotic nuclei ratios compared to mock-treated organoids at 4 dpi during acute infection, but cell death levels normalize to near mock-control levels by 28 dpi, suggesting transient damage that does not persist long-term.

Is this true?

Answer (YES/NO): NO